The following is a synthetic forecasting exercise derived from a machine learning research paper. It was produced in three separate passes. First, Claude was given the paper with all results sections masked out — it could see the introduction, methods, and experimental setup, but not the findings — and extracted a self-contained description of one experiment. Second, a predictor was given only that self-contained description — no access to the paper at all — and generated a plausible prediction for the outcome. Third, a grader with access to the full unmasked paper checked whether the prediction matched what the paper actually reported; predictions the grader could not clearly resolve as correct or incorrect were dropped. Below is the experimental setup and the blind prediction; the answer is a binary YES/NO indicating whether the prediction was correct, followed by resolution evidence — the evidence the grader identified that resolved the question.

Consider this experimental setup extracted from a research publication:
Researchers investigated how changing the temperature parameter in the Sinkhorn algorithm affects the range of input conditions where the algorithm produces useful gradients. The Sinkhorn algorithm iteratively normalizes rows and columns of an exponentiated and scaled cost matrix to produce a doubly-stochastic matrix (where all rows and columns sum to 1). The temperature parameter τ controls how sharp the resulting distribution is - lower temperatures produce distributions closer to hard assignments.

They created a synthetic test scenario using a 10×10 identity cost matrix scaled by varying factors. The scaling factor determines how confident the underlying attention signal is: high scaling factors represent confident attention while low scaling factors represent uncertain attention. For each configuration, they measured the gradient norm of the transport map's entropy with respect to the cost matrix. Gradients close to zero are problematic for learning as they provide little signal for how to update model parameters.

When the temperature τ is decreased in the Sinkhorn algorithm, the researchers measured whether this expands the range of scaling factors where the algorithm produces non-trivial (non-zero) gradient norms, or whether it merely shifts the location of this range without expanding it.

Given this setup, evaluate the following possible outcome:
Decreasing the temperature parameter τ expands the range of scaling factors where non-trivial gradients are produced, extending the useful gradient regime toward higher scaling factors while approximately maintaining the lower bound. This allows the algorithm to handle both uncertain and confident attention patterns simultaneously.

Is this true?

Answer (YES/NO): NO